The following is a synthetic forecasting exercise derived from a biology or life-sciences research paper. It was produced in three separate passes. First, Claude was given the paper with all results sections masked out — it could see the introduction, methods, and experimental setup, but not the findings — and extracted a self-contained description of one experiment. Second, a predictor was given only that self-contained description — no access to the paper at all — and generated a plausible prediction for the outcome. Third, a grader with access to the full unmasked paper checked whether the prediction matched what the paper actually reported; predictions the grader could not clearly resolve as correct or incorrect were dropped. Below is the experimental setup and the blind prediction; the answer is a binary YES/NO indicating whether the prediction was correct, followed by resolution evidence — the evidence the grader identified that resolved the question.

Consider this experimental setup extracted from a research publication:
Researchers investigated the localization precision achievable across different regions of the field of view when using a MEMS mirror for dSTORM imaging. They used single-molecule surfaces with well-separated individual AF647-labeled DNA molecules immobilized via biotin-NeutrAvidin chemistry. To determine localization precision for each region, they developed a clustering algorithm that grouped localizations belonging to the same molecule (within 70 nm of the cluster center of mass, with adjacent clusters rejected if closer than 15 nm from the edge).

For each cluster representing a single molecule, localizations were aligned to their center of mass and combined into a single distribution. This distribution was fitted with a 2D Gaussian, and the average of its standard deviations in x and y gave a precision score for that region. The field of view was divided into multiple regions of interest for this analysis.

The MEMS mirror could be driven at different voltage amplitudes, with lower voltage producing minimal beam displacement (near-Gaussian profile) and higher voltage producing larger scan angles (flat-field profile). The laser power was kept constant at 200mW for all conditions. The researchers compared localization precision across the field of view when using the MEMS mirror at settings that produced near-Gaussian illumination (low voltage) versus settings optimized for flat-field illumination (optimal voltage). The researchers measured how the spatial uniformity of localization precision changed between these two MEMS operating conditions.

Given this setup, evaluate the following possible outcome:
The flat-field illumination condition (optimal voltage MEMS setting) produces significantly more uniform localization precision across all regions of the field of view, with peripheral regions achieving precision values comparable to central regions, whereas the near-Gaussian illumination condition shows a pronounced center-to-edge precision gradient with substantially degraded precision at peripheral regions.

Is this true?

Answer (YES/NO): YES